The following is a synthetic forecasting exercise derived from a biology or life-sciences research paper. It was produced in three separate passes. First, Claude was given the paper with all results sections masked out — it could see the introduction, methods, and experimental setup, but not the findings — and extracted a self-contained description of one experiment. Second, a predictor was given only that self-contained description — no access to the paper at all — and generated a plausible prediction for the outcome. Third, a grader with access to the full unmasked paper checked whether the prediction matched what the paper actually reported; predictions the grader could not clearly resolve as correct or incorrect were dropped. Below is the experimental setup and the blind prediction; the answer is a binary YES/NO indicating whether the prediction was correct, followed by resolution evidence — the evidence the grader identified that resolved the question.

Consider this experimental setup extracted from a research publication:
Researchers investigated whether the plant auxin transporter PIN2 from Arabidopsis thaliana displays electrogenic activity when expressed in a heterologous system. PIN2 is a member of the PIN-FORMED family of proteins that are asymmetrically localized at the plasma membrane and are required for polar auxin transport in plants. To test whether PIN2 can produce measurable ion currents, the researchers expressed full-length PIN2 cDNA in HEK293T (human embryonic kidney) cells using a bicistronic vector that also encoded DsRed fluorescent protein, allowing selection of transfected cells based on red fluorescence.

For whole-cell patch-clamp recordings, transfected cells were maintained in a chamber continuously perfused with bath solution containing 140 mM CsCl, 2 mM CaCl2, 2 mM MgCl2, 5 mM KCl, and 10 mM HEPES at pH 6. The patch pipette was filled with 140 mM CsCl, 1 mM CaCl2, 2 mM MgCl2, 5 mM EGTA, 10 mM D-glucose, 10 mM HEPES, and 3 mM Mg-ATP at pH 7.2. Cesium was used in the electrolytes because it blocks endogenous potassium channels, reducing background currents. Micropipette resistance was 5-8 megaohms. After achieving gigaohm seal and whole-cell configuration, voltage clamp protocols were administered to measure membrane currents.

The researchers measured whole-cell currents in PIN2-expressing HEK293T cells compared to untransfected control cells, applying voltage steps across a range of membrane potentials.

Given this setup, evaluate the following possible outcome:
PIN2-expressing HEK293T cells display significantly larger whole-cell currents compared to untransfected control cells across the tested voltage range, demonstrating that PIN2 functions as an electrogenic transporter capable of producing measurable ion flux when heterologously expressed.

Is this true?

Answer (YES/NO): YES